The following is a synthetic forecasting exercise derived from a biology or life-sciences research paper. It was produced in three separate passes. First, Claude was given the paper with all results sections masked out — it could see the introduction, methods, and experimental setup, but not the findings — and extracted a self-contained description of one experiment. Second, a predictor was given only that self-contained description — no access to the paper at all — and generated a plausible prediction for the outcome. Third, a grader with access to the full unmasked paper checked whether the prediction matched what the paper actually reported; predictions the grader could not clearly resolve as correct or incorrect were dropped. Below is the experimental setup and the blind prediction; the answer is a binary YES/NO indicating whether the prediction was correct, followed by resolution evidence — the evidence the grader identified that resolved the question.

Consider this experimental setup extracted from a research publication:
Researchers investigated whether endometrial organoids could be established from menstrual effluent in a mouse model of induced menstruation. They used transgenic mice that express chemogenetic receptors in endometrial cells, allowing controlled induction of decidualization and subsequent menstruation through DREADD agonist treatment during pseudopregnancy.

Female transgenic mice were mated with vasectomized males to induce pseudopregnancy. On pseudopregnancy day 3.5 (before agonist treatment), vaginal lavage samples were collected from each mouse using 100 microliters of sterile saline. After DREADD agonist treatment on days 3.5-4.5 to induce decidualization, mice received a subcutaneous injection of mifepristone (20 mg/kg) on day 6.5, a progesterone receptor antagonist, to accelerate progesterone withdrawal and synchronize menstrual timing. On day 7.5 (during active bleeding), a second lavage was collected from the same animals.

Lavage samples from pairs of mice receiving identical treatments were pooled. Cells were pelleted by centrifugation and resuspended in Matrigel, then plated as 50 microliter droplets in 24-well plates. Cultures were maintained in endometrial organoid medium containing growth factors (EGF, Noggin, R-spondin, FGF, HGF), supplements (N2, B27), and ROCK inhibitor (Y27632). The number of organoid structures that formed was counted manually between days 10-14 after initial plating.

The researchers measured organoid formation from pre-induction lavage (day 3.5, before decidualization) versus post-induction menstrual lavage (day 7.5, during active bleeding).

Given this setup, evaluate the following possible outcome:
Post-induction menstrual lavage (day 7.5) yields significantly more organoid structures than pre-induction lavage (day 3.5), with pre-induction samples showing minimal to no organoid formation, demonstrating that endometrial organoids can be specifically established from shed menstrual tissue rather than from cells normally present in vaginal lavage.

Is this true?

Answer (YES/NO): YES